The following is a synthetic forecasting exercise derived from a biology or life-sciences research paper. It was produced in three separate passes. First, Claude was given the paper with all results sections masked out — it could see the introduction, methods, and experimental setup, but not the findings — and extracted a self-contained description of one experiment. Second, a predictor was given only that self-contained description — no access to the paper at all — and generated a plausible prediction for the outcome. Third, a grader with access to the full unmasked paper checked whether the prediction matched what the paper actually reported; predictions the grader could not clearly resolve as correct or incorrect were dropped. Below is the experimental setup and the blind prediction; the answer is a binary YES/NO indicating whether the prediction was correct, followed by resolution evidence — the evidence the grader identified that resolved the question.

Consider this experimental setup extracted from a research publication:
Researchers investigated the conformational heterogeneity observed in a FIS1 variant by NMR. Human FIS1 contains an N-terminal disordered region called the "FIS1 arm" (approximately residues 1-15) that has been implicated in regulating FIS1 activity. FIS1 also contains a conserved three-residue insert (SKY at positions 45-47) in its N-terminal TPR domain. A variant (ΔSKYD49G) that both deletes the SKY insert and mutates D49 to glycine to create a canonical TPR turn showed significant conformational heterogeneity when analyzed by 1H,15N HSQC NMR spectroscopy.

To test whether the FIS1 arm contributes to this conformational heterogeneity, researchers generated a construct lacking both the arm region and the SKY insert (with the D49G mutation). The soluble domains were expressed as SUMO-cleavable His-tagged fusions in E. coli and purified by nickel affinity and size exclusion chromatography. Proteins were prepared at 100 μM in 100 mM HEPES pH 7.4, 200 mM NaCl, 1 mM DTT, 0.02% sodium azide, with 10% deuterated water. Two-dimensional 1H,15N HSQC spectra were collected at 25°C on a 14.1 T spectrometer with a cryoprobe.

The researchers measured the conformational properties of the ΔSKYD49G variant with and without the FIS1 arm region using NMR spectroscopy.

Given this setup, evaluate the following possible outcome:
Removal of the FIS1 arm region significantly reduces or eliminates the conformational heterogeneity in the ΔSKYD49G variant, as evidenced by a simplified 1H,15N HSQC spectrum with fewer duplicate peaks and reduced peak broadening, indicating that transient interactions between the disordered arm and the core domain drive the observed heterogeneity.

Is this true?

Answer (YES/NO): YES